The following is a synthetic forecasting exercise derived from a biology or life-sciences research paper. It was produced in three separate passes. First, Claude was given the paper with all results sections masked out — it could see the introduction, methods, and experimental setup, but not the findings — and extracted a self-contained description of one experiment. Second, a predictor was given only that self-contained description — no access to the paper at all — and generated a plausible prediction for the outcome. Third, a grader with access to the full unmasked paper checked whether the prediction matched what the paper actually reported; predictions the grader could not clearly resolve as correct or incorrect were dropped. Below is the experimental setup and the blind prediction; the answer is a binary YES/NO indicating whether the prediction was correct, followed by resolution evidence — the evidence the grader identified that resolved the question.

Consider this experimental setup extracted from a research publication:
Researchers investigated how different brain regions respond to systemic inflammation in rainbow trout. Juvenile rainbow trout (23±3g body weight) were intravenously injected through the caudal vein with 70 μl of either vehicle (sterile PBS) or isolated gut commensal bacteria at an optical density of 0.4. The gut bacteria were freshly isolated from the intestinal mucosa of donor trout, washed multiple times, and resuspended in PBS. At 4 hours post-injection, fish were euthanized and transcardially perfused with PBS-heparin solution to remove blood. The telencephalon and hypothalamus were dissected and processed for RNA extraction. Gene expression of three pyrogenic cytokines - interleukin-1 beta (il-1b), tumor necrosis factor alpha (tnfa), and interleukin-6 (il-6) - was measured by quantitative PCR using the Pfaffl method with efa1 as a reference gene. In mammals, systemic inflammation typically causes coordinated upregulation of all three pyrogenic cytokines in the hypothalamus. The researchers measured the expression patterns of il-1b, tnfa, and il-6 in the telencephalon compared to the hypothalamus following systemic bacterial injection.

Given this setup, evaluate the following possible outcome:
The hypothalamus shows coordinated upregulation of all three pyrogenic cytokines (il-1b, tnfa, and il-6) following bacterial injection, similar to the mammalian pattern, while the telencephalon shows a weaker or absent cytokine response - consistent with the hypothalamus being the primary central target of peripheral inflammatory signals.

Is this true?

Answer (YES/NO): NO